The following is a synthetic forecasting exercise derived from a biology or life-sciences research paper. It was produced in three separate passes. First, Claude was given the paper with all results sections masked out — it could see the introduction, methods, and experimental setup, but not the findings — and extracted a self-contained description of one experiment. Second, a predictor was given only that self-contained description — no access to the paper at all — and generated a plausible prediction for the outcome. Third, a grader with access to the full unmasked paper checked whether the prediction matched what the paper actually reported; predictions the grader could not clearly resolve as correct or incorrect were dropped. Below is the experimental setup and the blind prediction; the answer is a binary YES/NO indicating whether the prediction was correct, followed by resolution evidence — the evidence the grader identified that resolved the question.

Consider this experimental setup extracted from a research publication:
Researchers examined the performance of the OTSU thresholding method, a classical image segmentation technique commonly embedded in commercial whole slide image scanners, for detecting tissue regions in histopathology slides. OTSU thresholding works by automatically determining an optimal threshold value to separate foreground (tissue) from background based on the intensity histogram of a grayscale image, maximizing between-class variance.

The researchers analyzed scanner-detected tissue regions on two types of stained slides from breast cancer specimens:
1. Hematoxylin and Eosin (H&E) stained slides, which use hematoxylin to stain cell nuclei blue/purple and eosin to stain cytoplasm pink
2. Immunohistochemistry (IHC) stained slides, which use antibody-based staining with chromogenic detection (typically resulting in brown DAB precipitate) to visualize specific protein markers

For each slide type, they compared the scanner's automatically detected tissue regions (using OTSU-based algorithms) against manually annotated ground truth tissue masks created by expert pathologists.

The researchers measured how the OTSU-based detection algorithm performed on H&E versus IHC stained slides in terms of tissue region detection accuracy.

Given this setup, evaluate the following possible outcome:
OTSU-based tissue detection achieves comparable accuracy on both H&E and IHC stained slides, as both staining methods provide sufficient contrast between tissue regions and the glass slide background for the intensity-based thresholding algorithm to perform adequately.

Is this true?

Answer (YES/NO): NO